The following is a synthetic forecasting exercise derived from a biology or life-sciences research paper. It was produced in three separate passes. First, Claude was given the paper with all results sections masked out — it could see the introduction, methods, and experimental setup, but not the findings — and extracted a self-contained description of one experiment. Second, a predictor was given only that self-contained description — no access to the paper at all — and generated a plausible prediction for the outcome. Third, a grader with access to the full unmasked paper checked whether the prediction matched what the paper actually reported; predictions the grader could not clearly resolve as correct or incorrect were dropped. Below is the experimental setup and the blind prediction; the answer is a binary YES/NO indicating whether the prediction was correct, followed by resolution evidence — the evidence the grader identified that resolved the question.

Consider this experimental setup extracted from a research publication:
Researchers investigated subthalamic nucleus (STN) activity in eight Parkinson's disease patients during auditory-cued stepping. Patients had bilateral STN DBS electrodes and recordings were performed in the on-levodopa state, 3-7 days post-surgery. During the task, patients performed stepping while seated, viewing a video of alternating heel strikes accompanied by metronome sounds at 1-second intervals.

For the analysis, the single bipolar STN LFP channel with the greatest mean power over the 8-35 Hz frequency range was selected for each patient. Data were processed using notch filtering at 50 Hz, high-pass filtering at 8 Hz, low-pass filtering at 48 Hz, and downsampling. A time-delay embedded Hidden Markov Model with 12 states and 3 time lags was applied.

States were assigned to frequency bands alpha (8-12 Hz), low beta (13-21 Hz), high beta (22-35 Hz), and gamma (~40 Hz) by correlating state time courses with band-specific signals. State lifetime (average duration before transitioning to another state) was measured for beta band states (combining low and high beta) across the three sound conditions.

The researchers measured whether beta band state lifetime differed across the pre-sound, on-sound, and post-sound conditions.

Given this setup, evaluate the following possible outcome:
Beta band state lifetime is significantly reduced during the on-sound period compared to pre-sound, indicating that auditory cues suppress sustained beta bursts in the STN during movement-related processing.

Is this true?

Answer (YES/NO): YES